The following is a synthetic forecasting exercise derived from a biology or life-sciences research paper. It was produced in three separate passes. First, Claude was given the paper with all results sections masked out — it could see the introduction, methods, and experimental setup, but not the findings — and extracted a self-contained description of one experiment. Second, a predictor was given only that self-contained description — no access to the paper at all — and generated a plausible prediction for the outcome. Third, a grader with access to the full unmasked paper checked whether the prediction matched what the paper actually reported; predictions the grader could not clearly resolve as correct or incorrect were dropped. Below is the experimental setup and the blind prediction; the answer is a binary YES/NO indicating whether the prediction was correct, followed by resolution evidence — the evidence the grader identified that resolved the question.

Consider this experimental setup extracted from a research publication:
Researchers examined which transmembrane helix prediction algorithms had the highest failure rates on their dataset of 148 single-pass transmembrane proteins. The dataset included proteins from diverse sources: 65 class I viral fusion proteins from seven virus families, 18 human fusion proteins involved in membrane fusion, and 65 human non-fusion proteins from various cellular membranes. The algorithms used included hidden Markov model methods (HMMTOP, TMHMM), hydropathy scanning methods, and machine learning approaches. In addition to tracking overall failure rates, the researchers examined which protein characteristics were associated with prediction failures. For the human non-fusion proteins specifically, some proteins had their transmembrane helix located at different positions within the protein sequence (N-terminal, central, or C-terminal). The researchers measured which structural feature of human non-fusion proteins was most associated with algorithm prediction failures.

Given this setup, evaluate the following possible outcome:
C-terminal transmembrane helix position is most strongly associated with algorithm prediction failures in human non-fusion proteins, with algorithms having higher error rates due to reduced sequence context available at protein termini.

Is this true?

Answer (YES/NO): NO